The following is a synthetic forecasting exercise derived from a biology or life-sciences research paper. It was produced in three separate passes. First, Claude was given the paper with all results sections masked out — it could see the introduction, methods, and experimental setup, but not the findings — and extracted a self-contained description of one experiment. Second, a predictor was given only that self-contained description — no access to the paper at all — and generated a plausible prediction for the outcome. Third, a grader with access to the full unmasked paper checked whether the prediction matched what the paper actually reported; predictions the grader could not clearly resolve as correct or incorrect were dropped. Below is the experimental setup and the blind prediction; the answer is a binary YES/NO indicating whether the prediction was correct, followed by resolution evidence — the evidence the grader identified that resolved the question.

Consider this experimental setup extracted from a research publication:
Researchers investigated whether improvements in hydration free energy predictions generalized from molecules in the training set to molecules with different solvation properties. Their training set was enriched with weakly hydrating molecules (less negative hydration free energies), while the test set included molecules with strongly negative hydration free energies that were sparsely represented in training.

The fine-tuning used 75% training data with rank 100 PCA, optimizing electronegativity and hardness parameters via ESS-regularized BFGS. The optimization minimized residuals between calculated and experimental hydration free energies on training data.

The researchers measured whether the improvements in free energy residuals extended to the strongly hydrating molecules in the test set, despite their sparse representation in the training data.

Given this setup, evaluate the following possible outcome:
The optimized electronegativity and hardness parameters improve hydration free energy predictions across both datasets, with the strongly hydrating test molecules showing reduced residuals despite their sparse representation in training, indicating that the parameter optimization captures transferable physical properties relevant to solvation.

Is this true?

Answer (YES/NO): YES